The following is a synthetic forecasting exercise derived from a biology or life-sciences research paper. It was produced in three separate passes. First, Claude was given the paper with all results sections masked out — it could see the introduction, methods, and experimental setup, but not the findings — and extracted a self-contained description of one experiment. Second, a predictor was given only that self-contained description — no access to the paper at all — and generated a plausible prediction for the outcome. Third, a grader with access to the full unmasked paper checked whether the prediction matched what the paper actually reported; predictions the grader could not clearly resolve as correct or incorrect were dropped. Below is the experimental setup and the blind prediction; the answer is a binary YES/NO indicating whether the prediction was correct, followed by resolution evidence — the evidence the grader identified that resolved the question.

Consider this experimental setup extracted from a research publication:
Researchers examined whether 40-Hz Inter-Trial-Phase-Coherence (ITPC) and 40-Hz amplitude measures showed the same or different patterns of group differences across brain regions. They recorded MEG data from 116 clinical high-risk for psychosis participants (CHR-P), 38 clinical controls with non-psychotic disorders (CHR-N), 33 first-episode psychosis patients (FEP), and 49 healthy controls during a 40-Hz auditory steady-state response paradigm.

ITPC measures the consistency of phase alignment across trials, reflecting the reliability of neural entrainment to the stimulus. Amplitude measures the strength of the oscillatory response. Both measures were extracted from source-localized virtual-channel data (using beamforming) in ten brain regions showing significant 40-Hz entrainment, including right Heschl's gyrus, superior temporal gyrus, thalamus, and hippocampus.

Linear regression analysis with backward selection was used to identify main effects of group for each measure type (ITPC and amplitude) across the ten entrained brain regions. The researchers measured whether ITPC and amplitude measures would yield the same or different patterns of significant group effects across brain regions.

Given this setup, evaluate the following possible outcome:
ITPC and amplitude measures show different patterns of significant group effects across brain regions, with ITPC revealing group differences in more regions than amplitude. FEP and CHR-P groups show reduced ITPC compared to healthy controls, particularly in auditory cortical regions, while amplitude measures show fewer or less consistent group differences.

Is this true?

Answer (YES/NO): NO